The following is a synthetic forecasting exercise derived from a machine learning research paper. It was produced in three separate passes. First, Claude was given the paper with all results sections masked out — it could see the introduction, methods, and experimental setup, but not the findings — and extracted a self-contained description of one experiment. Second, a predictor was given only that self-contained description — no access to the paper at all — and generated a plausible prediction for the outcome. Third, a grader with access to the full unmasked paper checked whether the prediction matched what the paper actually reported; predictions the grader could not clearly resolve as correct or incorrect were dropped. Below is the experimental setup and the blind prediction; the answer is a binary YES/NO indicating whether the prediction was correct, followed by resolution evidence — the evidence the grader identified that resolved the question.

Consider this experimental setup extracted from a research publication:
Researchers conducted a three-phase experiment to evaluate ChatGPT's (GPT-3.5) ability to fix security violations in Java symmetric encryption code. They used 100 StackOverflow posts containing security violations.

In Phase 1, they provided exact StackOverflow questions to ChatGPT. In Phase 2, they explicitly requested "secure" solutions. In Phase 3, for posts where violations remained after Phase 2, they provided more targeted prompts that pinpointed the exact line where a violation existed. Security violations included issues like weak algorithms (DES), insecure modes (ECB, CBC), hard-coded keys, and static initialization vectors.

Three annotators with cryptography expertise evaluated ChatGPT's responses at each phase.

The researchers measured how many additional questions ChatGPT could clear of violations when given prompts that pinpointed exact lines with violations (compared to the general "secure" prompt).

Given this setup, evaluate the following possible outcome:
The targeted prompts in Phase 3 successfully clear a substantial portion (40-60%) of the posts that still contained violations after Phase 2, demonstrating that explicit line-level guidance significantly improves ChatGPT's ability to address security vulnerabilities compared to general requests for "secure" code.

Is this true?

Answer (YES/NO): YES